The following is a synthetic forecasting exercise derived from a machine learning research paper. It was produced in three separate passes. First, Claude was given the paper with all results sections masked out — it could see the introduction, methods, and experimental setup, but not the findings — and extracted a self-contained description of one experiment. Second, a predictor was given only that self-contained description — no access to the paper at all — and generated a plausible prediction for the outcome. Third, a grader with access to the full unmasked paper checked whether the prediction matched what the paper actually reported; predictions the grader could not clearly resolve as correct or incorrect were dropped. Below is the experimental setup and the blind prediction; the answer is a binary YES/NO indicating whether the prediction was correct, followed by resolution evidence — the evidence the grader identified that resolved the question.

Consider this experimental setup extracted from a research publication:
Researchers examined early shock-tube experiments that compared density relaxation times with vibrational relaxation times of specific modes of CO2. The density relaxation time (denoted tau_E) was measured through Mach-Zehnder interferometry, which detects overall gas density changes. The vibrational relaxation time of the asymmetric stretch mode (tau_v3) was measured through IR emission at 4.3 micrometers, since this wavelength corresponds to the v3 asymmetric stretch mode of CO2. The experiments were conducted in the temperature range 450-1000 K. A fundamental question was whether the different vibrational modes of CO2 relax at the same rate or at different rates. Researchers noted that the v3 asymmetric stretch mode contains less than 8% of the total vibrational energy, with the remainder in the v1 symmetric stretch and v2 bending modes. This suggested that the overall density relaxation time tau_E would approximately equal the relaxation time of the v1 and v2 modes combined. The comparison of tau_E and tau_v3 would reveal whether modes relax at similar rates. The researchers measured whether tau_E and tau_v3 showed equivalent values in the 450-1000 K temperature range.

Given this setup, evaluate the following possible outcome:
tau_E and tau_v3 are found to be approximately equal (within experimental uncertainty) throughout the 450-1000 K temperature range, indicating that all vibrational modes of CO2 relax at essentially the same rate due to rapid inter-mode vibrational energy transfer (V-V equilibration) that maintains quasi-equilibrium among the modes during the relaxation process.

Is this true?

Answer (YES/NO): YES